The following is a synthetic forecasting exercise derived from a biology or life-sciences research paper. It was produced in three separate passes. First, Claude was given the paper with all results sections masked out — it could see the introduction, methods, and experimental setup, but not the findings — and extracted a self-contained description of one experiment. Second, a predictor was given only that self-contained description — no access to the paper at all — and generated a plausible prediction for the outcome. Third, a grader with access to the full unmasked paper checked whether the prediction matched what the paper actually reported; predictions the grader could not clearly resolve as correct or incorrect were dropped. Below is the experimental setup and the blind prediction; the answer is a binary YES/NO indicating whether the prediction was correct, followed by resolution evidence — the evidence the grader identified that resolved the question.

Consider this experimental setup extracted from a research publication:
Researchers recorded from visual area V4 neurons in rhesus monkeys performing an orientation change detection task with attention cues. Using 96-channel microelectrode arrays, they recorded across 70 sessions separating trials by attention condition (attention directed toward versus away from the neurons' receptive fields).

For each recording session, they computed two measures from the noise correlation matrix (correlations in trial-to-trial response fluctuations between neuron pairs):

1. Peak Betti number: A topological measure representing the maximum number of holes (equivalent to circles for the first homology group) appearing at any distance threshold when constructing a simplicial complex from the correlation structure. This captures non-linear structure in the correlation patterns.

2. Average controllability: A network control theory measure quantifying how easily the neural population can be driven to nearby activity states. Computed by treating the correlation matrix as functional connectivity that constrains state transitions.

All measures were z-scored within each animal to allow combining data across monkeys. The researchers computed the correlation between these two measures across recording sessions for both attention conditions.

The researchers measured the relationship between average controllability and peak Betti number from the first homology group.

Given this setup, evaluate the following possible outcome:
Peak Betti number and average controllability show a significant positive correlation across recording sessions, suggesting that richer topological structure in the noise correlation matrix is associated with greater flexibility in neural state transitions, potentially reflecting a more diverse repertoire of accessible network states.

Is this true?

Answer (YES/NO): YES